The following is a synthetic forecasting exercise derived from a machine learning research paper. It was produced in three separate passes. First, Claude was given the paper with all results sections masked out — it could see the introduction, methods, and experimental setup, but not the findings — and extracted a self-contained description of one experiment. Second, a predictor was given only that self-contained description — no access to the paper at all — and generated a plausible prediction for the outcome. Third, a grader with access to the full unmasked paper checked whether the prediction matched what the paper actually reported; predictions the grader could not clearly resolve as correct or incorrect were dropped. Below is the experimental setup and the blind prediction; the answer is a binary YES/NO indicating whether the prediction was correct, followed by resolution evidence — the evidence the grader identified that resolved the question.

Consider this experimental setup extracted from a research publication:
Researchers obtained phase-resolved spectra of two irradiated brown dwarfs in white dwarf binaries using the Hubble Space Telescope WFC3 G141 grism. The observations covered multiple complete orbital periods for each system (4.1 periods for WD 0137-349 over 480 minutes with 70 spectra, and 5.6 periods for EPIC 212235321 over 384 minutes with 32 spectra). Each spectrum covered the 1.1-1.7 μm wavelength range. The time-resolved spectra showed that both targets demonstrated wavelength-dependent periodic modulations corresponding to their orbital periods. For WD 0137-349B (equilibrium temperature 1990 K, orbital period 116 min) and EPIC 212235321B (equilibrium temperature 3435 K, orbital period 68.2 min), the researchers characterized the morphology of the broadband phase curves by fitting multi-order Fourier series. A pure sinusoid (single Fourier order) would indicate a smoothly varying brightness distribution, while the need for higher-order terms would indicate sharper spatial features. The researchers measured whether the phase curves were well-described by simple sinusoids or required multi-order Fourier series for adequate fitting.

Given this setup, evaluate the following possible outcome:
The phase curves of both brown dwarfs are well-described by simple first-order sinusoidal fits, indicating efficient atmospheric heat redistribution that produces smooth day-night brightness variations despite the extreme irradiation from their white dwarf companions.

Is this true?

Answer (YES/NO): NO